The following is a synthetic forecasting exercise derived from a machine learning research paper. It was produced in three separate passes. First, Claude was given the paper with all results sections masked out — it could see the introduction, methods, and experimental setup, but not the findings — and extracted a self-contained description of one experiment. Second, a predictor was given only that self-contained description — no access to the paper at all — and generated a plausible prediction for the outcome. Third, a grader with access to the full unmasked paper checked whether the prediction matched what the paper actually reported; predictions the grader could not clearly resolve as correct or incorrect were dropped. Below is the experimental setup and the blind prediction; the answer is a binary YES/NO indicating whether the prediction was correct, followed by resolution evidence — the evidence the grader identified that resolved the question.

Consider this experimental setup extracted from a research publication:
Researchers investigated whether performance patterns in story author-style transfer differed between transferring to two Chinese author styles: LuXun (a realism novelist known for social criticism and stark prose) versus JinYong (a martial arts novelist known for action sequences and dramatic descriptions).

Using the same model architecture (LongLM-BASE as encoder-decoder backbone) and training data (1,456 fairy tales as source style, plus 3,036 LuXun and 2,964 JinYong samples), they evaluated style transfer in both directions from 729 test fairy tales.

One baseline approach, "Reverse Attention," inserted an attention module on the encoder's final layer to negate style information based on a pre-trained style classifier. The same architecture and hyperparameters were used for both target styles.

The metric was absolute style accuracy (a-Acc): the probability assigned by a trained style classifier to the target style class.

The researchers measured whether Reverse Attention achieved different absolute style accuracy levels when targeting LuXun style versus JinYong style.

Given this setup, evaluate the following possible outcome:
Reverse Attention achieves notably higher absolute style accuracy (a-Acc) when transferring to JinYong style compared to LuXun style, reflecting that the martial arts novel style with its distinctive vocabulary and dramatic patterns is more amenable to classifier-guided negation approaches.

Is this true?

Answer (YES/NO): YES